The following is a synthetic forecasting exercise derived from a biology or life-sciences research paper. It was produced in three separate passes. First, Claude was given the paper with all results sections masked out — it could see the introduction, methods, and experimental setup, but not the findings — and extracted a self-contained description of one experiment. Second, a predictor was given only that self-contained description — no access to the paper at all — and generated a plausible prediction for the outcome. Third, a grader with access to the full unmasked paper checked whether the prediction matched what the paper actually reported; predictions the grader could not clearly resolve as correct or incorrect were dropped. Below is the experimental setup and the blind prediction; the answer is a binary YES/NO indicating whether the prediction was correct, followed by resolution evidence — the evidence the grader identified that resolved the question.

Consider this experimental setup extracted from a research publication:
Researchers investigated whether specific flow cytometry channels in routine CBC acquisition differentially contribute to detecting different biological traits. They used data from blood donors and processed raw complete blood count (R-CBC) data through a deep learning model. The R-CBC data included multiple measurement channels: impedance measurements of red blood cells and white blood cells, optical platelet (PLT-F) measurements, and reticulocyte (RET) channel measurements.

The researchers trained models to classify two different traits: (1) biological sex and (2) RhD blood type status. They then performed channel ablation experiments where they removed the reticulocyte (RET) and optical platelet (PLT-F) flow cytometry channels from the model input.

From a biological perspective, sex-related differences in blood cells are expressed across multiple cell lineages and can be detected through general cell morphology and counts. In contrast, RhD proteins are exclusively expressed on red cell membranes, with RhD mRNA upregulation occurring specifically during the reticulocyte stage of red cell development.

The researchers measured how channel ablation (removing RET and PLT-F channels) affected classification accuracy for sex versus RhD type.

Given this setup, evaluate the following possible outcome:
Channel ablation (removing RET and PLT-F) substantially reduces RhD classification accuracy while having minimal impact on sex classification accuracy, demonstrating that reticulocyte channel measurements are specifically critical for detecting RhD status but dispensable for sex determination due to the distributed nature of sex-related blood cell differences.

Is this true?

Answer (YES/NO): YES